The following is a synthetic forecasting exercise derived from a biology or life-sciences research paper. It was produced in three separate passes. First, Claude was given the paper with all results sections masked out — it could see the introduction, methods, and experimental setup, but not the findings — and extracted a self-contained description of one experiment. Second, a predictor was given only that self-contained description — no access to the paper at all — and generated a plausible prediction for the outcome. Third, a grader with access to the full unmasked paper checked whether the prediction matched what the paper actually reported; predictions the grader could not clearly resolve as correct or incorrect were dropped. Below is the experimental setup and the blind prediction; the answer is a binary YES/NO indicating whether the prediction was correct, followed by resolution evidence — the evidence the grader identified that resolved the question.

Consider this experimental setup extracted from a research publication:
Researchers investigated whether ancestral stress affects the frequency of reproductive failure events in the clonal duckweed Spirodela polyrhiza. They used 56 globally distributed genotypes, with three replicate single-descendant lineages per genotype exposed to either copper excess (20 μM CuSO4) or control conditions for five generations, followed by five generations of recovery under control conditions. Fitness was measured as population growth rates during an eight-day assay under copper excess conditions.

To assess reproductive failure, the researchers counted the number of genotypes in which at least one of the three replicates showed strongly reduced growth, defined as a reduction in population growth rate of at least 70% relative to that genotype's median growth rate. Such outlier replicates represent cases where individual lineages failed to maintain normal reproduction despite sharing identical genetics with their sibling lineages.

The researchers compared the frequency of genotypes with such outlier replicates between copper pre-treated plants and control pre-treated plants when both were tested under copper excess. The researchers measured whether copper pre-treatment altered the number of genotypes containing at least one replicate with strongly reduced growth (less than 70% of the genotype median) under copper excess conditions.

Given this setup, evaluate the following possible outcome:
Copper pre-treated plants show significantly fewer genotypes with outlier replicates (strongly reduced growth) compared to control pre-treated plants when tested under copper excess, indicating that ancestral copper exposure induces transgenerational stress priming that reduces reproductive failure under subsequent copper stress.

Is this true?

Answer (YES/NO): YES